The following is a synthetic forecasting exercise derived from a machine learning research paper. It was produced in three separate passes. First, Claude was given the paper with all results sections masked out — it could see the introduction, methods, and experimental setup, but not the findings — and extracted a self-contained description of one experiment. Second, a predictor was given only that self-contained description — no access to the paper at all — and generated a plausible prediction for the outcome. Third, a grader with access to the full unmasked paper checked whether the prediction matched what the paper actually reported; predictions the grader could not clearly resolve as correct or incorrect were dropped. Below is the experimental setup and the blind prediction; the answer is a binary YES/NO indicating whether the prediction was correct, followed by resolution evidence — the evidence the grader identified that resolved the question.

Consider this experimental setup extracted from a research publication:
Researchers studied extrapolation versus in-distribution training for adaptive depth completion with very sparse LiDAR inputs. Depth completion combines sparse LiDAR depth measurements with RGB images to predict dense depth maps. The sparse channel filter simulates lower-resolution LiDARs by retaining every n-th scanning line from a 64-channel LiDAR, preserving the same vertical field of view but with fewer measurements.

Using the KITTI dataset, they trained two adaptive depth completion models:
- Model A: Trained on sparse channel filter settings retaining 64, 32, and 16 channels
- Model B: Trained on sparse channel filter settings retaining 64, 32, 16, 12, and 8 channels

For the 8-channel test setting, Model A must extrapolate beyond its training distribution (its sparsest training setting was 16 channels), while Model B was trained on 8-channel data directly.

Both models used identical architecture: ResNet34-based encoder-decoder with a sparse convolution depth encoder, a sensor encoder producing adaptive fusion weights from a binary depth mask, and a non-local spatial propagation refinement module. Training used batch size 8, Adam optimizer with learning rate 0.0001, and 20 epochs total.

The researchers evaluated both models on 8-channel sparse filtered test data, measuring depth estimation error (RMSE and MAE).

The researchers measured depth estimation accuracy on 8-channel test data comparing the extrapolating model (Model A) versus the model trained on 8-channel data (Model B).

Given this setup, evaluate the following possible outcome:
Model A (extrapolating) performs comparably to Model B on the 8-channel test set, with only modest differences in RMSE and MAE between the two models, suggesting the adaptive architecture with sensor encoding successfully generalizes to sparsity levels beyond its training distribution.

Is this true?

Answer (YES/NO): NO